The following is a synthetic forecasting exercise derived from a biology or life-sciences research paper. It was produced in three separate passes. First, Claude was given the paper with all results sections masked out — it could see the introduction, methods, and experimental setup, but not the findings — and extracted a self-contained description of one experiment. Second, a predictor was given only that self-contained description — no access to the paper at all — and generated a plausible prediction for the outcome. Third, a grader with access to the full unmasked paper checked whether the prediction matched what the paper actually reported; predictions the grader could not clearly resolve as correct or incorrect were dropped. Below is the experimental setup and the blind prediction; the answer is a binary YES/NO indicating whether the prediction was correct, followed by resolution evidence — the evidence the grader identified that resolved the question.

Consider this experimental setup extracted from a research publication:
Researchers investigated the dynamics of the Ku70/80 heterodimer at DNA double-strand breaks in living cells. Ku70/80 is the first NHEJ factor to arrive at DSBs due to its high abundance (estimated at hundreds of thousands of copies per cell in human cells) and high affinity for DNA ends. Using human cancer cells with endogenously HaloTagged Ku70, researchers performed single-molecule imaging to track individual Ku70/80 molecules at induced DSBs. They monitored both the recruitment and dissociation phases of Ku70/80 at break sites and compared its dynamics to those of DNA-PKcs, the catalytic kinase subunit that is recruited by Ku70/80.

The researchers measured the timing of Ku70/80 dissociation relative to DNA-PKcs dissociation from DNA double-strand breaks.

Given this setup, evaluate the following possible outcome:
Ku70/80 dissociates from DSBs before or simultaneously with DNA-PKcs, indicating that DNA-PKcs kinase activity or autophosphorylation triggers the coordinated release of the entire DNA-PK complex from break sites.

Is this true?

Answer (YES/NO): NO